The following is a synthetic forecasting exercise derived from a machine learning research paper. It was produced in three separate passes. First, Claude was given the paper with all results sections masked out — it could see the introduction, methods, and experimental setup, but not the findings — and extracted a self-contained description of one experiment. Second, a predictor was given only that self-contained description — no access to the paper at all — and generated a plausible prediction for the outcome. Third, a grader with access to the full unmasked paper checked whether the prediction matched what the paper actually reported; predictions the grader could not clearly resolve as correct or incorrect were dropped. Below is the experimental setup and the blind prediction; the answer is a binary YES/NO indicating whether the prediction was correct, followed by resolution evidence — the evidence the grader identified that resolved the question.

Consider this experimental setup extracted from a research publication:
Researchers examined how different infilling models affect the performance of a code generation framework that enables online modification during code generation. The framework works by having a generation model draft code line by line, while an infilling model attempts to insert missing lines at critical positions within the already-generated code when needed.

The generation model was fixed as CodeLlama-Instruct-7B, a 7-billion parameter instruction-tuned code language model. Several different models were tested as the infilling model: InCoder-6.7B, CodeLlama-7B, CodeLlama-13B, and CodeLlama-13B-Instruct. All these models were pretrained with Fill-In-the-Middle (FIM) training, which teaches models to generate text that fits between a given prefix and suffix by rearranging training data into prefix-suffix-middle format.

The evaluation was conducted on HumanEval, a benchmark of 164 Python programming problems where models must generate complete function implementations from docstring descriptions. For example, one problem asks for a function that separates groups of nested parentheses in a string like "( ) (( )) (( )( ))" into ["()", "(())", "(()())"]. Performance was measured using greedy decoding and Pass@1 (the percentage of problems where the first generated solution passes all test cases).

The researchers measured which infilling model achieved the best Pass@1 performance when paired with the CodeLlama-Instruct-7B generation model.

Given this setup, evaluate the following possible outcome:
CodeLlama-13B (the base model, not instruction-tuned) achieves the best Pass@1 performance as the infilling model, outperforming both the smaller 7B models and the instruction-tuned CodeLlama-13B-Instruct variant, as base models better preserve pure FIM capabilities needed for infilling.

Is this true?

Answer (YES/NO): NO